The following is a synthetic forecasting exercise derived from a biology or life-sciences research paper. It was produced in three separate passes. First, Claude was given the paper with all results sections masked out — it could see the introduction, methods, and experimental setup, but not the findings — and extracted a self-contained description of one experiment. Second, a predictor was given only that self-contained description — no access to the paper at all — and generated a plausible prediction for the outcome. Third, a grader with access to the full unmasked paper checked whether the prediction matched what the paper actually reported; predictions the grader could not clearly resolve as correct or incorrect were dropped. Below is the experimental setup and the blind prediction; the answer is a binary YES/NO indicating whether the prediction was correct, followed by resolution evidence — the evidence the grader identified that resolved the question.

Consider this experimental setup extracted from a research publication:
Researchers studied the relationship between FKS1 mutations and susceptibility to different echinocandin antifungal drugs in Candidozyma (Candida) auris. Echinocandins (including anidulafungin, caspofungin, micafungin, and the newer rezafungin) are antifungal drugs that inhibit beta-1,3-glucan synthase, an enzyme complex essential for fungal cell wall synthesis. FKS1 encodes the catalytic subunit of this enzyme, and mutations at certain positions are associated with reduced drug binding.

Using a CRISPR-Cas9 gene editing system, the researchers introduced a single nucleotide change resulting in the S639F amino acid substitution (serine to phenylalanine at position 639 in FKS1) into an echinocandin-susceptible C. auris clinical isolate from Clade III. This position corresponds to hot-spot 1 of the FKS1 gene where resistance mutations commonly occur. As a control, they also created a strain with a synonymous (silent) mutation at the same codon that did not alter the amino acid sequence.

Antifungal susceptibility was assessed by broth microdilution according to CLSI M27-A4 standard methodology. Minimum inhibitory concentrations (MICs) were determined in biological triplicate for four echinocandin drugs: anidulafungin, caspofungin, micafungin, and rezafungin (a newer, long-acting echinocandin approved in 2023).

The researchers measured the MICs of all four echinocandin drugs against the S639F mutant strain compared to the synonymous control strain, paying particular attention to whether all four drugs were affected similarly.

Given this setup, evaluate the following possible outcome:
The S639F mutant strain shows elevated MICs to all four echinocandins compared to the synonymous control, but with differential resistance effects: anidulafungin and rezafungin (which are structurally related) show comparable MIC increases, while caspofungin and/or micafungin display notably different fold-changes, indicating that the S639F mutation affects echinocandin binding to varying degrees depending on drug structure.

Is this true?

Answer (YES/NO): NO